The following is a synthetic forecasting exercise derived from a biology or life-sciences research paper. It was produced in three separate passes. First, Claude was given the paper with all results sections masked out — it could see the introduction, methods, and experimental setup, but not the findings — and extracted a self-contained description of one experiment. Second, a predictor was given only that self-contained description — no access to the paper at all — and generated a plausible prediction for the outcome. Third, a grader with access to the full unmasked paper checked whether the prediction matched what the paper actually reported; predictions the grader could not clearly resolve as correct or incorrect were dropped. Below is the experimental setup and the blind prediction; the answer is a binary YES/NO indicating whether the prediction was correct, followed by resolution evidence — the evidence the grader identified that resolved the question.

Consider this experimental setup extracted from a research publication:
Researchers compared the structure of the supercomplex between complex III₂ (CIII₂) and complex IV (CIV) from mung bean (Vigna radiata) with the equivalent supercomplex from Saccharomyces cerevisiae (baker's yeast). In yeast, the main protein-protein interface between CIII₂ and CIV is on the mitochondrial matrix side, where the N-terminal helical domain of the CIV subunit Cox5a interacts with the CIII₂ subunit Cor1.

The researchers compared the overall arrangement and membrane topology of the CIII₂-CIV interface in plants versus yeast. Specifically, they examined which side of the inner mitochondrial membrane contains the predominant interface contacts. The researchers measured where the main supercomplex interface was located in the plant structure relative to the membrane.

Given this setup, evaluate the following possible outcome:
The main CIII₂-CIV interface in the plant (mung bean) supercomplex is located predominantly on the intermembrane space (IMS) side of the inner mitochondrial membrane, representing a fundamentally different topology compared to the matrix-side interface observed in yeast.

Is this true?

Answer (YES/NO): YES